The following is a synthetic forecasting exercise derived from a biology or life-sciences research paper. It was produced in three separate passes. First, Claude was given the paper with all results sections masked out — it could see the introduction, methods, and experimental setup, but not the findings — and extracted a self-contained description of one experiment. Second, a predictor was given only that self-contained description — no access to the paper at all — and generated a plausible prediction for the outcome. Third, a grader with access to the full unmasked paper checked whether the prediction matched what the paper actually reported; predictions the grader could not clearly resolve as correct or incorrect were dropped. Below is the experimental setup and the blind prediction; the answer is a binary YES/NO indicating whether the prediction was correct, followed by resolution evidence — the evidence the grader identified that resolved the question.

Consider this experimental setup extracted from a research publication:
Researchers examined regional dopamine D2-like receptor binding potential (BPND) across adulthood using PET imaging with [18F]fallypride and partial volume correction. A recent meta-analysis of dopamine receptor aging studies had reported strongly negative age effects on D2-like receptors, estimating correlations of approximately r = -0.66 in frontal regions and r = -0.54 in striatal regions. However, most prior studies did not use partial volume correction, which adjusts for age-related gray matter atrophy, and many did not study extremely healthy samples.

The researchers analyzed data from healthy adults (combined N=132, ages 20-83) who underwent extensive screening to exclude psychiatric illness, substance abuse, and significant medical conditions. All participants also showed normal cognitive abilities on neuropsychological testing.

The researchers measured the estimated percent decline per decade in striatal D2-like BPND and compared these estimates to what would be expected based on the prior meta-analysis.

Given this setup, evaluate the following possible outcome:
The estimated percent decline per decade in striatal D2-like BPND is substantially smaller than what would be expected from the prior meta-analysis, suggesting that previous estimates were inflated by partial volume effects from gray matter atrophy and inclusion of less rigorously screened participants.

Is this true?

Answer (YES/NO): NO